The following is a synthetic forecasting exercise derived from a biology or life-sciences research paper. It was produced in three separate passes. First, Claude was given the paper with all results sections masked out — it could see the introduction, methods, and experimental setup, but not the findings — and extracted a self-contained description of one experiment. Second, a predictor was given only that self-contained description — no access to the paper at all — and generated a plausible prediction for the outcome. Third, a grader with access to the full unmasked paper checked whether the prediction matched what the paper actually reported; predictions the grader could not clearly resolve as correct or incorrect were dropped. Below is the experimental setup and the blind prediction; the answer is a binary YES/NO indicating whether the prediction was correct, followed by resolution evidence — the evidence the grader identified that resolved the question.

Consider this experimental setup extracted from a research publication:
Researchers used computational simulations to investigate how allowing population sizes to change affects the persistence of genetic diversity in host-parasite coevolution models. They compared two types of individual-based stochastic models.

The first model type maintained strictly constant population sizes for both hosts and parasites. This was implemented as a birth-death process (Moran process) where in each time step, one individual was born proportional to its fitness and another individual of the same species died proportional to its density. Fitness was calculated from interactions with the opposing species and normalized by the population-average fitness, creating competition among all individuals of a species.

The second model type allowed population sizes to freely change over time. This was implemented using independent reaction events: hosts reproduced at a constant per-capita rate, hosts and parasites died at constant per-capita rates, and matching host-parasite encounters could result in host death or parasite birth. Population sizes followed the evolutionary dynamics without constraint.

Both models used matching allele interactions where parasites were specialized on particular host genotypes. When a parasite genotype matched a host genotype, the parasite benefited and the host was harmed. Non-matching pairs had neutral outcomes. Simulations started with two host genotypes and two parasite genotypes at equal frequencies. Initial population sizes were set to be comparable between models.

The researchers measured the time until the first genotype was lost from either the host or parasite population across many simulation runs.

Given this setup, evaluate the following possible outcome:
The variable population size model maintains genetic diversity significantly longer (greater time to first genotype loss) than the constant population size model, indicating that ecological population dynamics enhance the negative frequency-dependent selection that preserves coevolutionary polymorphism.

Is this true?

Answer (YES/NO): NO